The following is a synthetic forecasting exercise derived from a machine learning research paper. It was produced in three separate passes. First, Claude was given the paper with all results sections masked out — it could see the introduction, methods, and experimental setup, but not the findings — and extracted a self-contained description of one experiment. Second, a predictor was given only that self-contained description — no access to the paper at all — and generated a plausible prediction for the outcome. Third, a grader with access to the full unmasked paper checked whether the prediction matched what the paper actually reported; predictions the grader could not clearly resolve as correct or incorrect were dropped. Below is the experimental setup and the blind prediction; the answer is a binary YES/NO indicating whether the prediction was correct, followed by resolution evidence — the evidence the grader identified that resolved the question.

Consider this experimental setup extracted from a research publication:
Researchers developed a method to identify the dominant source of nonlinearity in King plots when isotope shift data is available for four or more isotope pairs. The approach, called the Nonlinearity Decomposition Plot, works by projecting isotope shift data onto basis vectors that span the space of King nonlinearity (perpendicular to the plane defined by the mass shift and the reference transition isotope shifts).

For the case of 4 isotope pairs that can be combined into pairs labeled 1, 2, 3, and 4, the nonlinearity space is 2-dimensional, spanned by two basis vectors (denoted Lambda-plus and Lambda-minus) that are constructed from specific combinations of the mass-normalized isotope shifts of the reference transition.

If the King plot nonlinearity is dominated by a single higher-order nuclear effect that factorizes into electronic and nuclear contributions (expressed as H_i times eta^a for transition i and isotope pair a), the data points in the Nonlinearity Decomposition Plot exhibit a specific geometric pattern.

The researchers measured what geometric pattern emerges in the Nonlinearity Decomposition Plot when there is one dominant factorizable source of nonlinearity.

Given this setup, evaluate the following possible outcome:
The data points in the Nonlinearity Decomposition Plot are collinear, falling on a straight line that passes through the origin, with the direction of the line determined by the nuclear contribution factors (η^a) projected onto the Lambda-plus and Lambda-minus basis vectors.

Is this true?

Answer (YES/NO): YES